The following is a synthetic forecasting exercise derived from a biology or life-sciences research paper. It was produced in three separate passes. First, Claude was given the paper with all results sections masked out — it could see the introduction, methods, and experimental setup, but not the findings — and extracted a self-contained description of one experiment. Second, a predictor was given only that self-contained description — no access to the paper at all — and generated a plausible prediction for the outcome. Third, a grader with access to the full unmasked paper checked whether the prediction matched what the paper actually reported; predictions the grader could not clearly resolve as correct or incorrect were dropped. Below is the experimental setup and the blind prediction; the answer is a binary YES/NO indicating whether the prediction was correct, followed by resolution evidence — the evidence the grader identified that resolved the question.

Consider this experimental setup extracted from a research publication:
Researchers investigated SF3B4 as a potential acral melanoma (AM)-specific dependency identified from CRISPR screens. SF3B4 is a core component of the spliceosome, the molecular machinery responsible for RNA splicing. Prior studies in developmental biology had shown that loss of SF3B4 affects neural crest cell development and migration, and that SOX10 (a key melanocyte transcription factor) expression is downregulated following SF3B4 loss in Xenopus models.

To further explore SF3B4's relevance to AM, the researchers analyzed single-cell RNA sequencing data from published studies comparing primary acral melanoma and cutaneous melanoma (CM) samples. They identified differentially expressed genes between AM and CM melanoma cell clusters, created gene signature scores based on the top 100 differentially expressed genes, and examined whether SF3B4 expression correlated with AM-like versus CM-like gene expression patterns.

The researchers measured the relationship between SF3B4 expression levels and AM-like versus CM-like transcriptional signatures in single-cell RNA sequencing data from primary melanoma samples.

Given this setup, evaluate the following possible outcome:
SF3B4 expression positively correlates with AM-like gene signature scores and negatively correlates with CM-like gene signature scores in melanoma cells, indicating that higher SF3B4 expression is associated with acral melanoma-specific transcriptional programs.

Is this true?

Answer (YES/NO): YES